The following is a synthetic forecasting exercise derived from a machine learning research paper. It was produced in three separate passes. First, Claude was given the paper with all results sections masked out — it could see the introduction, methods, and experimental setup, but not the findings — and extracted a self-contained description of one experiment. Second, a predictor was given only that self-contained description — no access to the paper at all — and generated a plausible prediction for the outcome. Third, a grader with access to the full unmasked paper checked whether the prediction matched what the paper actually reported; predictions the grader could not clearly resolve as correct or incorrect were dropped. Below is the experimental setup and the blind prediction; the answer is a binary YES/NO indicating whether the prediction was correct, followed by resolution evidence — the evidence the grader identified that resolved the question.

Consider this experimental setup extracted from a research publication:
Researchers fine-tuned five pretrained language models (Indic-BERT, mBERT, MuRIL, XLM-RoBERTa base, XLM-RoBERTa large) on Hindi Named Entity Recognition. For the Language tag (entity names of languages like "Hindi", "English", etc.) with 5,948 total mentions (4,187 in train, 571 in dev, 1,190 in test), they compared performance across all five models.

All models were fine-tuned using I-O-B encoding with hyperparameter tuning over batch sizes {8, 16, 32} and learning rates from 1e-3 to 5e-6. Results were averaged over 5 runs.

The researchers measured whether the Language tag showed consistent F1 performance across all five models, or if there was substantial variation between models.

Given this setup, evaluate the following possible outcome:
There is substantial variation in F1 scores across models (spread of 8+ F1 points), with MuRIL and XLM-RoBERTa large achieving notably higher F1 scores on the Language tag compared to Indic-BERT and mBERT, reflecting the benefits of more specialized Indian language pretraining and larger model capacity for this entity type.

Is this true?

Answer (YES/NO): NO